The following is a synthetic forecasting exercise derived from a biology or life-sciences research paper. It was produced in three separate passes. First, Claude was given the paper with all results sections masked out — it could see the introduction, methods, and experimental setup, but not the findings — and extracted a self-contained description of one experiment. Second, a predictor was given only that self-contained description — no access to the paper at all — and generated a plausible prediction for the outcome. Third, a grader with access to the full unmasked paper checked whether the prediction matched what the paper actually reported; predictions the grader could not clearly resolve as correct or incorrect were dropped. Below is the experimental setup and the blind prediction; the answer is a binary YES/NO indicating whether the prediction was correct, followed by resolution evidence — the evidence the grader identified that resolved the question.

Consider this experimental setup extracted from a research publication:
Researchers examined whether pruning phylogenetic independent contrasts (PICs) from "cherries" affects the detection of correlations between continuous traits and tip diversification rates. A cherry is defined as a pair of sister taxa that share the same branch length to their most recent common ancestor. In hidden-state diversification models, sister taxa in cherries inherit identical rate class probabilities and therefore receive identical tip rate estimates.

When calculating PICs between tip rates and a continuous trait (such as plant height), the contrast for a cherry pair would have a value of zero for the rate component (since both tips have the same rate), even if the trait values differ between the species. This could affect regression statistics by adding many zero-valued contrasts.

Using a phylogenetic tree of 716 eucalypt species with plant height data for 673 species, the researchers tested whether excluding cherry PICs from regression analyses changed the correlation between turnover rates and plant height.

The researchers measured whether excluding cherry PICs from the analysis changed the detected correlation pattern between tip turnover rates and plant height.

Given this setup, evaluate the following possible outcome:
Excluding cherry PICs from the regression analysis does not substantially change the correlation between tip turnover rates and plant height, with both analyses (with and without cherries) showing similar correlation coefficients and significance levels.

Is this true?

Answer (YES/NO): YES